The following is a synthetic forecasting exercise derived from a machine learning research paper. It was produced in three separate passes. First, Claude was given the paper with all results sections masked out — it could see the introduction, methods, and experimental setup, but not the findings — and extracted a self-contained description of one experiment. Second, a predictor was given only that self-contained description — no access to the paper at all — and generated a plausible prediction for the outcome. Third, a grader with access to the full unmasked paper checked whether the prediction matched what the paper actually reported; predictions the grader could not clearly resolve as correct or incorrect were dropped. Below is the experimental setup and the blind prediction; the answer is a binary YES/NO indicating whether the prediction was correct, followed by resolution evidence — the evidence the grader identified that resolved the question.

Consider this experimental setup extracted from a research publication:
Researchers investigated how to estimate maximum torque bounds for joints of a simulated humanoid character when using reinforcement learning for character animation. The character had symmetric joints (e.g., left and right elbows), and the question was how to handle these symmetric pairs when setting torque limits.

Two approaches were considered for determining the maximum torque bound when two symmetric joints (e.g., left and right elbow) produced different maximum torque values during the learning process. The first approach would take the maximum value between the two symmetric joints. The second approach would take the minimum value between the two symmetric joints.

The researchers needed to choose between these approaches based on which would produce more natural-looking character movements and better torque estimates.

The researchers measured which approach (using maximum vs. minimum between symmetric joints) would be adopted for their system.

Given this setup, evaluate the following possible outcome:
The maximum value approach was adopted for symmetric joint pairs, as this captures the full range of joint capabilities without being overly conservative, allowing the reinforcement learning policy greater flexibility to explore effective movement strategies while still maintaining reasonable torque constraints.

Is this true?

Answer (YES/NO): NO